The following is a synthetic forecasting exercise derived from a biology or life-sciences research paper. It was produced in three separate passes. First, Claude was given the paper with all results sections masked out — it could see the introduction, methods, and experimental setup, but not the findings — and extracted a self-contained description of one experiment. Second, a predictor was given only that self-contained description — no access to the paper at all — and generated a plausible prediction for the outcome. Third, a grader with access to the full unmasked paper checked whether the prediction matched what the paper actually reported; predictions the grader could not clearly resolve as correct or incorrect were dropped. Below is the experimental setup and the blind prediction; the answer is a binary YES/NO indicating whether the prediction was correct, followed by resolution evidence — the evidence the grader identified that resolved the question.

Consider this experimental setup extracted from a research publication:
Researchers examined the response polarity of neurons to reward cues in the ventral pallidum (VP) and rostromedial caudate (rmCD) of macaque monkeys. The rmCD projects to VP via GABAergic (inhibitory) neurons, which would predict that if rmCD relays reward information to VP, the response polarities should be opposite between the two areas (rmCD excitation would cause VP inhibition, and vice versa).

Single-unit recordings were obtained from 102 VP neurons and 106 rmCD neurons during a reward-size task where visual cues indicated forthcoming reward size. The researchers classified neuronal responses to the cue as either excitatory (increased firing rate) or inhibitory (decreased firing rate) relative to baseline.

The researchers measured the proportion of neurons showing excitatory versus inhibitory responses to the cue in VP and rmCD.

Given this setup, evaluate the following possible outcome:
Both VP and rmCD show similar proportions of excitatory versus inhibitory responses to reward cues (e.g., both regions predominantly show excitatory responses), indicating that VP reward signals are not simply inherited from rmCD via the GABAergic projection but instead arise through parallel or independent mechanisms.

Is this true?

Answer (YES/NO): YES